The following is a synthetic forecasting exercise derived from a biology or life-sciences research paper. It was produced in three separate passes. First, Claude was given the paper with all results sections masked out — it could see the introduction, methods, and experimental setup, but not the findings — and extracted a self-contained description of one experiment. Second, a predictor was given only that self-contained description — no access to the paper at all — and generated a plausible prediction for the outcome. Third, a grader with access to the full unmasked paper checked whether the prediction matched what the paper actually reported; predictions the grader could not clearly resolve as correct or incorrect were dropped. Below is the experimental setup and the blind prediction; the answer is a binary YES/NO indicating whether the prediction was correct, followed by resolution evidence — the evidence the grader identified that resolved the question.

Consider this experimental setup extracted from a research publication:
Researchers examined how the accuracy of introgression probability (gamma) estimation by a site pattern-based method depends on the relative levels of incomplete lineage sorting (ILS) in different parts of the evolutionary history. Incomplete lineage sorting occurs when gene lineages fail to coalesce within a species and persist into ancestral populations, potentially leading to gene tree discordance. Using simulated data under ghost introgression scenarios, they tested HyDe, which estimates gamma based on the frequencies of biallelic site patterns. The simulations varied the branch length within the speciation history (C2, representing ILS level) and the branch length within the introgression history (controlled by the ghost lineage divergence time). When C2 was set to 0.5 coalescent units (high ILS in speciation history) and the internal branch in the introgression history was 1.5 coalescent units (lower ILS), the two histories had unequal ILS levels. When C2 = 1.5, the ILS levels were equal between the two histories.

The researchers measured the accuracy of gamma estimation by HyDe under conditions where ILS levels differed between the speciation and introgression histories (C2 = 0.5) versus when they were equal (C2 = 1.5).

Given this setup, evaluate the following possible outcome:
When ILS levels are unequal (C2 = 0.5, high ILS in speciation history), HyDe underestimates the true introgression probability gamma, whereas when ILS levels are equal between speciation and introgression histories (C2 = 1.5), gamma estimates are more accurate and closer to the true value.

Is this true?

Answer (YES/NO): NO